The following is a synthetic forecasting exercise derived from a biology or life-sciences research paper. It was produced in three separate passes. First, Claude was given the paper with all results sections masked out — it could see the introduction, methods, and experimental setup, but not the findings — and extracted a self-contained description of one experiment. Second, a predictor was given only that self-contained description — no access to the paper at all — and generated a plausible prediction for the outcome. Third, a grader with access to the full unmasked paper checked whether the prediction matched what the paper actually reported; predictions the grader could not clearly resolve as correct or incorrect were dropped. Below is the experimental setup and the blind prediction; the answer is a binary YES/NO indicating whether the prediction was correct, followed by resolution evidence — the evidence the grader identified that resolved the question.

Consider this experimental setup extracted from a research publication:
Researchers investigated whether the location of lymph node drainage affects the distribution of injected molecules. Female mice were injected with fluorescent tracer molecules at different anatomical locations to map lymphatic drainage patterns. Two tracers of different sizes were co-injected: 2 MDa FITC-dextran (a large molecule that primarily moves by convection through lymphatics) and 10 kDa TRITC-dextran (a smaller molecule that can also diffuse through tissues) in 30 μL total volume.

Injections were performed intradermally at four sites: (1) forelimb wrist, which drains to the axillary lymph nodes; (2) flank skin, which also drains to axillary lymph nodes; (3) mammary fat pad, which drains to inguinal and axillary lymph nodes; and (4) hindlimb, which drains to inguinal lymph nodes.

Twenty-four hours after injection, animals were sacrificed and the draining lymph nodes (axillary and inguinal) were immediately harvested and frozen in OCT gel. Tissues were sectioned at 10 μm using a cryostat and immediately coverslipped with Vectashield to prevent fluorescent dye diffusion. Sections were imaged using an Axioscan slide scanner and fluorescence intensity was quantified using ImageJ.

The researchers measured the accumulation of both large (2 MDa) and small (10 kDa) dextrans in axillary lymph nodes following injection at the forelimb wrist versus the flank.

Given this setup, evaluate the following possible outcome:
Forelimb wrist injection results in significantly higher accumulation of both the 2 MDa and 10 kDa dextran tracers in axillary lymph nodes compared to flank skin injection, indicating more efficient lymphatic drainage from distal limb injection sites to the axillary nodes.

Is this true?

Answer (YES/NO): NO